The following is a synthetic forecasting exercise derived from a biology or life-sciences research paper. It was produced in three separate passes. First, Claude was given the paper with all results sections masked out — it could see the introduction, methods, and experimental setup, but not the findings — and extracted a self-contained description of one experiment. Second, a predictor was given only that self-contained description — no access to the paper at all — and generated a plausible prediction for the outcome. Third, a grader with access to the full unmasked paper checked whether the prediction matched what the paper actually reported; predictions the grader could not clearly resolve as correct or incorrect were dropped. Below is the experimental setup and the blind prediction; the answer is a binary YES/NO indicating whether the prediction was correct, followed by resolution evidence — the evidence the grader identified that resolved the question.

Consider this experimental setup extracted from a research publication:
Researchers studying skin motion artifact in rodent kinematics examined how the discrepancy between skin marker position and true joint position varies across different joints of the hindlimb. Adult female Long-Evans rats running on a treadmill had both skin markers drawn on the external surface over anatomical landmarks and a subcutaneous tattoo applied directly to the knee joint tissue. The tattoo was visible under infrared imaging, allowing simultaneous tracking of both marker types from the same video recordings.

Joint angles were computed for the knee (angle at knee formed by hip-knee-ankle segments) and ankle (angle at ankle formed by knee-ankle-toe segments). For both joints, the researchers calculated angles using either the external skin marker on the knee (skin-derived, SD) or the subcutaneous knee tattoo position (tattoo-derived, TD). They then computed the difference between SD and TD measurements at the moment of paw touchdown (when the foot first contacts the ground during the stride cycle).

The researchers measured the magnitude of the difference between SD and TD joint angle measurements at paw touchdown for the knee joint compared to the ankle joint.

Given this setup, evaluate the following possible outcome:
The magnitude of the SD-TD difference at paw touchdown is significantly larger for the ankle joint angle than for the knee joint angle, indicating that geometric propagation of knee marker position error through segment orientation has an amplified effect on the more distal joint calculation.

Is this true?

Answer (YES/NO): NO